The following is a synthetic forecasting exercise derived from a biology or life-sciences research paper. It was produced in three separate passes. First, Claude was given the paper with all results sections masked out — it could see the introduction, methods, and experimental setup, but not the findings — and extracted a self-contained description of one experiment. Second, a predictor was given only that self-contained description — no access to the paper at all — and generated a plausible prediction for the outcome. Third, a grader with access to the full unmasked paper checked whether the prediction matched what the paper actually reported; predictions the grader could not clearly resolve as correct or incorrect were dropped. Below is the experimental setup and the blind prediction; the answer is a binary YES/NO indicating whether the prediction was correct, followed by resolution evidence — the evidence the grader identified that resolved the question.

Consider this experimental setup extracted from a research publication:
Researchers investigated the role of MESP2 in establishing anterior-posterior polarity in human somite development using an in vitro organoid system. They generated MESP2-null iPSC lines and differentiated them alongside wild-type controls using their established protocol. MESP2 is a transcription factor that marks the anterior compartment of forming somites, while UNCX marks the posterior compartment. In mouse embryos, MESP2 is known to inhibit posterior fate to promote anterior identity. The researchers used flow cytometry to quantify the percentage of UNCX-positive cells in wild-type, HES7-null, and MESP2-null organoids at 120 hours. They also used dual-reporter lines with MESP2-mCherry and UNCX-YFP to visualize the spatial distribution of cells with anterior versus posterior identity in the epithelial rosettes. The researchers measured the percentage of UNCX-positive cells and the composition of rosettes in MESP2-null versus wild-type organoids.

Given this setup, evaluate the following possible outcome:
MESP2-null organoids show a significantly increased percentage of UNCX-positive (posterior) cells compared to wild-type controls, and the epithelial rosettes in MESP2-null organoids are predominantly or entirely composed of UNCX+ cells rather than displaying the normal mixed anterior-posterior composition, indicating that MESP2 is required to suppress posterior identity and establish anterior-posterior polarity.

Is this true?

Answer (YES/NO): YES